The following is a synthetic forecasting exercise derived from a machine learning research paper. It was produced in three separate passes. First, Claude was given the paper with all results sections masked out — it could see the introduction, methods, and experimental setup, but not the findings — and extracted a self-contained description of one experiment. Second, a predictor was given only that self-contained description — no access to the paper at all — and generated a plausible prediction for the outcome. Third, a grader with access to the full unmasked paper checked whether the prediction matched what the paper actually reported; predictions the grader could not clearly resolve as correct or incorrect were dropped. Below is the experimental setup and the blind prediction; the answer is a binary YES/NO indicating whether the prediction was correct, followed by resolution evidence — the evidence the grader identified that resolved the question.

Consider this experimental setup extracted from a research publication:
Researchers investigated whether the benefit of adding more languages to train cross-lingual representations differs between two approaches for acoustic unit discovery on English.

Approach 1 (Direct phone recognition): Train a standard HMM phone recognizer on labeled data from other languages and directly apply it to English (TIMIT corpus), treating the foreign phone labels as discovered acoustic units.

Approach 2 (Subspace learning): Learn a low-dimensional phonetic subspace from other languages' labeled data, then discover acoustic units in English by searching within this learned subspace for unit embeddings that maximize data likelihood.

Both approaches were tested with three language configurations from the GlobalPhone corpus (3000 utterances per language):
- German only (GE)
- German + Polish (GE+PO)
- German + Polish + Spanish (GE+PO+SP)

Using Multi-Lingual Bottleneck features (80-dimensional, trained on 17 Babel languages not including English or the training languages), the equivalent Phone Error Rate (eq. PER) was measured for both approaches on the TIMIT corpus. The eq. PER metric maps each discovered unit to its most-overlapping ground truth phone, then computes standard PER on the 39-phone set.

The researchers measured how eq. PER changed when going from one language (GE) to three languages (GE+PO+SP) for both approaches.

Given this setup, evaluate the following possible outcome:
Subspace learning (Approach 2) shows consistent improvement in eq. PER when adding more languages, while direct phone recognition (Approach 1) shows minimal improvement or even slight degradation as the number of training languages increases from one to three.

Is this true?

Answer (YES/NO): NO